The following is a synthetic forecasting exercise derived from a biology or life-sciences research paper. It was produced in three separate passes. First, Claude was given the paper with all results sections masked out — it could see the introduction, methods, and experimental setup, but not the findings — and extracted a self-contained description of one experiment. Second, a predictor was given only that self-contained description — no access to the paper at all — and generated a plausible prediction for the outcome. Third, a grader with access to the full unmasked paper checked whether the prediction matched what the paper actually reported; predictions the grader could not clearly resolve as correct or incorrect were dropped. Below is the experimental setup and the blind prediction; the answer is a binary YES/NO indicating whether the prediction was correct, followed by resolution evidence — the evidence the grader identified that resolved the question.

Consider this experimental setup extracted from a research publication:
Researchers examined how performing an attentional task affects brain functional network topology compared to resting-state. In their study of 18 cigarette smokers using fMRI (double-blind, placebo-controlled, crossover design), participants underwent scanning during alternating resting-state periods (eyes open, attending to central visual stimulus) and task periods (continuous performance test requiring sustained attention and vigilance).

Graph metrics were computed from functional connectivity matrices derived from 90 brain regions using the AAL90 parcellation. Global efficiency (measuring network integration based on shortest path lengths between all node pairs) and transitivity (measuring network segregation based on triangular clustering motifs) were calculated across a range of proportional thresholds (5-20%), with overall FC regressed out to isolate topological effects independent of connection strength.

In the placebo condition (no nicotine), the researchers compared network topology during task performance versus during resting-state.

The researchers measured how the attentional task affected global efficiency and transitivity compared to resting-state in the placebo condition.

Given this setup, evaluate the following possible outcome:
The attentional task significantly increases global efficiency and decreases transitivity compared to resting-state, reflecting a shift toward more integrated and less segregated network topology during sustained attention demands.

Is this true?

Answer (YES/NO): NO